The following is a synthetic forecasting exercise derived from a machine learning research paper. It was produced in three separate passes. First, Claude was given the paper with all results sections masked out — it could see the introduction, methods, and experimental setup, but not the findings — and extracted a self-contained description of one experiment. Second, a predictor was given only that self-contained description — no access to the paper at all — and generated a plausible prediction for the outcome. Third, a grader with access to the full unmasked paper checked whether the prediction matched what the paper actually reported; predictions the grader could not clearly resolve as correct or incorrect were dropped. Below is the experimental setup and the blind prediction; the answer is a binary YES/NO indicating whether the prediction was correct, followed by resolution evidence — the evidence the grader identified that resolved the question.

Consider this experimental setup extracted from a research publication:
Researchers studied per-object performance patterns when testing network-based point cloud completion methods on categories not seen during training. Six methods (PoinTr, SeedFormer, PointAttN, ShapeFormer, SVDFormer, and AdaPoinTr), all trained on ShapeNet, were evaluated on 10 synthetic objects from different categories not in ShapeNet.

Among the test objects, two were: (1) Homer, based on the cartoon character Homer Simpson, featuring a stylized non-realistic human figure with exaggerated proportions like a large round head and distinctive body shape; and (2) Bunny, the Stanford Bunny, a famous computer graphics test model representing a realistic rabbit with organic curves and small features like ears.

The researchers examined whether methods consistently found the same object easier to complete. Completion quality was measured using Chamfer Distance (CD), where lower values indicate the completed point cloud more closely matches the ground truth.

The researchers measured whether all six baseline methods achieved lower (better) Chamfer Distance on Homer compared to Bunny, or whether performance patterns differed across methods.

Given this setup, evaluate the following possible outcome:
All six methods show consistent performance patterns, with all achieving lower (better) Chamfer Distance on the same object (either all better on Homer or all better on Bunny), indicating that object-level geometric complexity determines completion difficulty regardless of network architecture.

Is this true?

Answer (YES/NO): YES